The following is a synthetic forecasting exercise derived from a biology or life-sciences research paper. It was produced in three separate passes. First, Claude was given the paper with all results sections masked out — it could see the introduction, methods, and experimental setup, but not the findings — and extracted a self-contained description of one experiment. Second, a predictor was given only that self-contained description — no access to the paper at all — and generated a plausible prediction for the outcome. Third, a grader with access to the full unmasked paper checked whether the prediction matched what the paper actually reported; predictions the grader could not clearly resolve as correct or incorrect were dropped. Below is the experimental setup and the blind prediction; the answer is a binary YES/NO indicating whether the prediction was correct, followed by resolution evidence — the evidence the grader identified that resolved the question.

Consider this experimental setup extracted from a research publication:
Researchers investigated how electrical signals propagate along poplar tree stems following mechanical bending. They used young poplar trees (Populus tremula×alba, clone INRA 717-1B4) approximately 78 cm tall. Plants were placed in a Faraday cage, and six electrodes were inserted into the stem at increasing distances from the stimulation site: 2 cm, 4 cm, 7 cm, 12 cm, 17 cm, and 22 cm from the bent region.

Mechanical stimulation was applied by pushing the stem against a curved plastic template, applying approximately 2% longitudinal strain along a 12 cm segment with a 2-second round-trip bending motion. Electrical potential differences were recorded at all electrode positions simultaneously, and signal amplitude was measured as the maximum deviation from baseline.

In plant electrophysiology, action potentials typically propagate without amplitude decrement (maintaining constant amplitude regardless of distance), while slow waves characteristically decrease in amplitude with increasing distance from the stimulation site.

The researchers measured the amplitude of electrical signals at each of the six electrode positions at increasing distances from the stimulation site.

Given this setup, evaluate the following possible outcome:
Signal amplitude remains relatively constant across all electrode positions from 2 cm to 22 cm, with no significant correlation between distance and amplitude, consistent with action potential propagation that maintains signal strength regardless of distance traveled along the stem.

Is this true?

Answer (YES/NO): NO